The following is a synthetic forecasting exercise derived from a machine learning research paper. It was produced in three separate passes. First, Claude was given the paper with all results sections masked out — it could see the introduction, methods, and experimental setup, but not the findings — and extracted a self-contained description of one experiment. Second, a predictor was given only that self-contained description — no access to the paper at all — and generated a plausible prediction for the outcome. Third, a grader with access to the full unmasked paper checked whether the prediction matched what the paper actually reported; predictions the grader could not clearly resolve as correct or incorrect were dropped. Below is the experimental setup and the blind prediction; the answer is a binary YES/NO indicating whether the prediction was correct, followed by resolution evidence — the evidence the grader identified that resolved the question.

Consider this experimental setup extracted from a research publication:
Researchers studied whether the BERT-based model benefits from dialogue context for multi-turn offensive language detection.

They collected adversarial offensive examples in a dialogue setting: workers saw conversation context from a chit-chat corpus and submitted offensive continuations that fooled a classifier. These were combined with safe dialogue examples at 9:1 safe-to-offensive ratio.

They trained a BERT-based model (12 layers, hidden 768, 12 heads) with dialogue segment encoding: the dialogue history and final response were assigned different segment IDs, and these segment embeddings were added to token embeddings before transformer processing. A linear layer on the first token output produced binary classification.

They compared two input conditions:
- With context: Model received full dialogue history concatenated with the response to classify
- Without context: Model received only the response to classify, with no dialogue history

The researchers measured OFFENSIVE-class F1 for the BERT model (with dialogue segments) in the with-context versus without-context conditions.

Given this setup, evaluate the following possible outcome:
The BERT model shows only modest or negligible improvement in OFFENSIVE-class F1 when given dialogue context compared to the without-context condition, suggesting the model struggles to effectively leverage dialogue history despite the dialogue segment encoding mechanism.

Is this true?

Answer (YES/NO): NO